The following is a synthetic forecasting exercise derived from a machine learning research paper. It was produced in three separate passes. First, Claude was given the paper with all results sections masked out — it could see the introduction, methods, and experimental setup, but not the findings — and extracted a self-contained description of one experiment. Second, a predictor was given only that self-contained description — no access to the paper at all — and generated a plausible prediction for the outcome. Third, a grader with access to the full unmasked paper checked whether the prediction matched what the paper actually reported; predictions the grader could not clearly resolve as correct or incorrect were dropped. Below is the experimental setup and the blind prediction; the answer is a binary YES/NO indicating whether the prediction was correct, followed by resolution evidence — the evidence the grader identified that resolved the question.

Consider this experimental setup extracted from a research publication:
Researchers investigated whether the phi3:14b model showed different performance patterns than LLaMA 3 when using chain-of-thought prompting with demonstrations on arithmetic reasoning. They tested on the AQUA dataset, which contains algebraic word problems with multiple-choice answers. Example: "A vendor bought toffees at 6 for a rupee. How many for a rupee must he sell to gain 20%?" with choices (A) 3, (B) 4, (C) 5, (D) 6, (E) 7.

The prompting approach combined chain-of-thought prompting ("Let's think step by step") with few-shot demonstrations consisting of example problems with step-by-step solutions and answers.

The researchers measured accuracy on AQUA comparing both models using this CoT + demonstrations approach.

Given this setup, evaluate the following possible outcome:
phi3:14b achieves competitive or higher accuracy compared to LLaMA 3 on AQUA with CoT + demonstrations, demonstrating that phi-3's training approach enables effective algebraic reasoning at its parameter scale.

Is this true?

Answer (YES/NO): YES